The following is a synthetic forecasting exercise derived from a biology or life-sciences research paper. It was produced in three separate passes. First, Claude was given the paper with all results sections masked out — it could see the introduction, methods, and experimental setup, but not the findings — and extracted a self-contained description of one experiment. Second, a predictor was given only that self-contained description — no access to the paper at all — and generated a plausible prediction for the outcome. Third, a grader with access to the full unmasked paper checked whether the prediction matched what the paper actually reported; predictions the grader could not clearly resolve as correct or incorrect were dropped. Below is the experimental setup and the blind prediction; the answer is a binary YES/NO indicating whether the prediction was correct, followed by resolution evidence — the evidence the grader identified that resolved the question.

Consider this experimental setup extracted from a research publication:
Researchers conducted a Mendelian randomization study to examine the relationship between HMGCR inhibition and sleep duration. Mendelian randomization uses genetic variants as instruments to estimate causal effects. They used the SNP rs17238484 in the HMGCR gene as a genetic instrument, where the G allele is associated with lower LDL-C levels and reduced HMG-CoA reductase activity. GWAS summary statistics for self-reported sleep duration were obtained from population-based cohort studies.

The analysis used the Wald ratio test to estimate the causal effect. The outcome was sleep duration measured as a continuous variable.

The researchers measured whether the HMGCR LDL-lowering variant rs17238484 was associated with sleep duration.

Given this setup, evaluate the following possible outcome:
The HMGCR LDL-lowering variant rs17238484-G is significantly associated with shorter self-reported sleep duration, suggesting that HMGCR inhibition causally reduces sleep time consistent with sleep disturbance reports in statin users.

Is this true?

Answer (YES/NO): NO